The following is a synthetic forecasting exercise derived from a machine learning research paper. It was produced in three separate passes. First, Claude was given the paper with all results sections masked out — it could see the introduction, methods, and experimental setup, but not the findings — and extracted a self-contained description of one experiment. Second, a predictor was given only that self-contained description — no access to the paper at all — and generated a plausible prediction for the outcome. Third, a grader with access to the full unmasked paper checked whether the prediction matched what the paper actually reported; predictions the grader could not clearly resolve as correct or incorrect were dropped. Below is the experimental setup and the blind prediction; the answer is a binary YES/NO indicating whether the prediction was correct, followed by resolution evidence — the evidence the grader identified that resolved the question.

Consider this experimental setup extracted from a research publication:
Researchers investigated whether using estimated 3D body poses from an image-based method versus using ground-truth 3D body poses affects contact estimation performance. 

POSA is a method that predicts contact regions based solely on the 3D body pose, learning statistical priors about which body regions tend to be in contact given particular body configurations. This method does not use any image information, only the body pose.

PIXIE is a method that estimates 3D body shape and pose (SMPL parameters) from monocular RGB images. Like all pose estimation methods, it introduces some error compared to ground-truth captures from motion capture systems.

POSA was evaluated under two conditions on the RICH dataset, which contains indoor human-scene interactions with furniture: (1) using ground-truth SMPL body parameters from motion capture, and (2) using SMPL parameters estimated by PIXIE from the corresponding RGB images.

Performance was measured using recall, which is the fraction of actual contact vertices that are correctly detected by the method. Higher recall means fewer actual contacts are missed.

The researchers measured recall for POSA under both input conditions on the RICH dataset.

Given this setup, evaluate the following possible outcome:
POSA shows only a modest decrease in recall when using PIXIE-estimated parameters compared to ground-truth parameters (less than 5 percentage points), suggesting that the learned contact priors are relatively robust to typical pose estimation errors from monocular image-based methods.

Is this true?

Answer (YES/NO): NO